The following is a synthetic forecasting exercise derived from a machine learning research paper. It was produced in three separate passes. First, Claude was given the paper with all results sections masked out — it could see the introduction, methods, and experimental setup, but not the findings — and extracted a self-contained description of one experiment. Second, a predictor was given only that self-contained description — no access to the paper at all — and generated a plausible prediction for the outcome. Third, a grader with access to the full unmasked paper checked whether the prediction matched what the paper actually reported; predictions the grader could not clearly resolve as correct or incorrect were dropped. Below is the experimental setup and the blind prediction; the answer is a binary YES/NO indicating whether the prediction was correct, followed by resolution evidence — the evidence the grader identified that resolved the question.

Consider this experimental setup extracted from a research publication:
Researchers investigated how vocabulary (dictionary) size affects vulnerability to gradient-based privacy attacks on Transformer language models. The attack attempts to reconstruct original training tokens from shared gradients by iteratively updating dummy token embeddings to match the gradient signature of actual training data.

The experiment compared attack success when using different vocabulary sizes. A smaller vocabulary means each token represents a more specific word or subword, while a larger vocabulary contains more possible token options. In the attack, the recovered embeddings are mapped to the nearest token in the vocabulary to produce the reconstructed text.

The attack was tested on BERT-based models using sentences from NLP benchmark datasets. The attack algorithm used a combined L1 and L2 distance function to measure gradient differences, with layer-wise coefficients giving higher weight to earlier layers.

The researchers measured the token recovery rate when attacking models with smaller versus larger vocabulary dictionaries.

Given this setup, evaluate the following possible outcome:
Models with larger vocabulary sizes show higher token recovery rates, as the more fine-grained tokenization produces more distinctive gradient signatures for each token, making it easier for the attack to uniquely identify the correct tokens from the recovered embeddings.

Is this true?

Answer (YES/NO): NO